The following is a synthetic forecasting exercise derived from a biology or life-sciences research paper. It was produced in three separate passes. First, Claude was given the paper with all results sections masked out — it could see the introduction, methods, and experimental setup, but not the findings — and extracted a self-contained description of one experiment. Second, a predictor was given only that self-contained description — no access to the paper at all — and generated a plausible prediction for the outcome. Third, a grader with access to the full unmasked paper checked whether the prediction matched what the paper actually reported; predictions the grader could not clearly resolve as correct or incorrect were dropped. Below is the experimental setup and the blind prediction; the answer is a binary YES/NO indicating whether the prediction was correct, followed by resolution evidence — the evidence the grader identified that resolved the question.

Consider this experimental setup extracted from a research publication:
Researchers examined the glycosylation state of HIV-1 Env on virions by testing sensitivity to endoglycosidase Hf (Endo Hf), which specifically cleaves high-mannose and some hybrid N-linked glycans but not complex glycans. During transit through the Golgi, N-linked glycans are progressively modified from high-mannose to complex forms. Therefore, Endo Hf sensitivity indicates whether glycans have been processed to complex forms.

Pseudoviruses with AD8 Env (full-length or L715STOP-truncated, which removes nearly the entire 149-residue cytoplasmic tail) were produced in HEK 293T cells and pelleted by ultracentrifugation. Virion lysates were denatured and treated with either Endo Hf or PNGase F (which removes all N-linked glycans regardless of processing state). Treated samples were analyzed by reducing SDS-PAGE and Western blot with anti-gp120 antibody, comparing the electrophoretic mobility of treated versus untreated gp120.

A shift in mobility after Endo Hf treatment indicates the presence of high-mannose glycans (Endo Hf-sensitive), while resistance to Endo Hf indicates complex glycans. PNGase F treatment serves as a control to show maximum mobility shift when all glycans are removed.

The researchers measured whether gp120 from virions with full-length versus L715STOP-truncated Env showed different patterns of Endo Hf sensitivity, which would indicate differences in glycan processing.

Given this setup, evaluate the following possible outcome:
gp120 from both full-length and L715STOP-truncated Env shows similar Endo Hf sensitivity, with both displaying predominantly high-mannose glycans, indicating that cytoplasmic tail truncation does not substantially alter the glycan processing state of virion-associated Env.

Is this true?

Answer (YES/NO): NO